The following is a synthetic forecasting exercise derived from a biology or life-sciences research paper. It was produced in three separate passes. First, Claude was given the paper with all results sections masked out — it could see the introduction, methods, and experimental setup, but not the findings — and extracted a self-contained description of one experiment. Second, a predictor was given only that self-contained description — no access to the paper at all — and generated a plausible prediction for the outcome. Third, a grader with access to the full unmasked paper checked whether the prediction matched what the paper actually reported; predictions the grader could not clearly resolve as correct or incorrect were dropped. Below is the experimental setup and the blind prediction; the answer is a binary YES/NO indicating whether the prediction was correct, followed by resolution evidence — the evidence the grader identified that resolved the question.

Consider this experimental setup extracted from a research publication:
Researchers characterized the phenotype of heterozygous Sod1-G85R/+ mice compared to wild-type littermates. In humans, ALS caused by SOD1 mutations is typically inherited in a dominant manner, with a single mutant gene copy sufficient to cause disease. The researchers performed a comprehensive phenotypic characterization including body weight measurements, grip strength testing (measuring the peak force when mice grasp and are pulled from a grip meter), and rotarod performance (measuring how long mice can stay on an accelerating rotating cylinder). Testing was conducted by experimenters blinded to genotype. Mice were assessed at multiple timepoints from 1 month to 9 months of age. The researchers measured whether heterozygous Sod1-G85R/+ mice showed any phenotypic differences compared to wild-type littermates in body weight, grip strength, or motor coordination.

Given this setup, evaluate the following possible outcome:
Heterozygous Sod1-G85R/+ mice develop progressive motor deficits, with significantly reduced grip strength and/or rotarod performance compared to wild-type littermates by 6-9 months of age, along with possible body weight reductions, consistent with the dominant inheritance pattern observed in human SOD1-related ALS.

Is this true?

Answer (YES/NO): NO